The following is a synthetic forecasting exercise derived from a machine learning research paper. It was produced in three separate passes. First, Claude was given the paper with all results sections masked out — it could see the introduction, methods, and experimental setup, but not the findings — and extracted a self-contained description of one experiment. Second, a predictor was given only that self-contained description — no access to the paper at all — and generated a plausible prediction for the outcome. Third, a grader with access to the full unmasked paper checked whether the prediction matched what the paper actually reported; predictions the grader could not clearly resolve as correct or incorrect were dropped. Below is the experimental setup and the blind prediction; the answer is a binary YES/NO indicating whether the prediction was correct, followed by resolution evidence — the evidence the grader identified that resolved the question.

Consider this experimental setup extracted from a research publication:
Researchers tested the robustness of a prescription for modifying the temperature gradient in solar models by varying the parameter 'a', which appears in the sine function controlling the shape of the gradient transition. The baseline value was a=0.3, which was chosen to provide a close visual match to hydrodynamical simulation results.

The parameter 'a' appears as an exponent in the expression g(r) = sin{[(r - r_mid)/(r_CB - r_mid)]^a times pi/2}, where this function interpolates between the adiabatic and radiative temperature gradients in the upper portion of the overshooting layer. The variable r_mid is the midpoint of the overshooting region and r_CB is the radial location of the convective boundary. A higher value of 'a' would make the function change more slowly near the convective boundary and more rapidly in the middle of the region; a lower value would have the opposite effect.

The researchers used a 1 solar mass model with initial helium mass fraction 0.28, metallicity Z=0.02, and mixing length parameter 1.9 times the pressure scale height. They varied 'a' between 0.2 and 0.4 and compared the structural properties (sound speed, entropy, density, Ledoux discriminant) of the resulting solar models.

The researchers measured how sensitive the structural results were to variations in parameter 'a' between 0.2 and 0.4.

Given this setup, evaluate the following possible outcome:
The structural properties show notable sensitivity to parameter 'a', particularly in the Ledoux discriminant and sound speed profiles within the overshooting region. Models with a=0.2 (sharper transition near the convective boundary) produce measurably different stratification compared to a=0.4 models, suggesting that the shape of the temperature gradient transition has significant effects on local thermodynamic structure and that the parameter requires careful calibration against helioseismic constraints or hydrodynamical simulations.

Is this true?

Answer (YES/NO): NO